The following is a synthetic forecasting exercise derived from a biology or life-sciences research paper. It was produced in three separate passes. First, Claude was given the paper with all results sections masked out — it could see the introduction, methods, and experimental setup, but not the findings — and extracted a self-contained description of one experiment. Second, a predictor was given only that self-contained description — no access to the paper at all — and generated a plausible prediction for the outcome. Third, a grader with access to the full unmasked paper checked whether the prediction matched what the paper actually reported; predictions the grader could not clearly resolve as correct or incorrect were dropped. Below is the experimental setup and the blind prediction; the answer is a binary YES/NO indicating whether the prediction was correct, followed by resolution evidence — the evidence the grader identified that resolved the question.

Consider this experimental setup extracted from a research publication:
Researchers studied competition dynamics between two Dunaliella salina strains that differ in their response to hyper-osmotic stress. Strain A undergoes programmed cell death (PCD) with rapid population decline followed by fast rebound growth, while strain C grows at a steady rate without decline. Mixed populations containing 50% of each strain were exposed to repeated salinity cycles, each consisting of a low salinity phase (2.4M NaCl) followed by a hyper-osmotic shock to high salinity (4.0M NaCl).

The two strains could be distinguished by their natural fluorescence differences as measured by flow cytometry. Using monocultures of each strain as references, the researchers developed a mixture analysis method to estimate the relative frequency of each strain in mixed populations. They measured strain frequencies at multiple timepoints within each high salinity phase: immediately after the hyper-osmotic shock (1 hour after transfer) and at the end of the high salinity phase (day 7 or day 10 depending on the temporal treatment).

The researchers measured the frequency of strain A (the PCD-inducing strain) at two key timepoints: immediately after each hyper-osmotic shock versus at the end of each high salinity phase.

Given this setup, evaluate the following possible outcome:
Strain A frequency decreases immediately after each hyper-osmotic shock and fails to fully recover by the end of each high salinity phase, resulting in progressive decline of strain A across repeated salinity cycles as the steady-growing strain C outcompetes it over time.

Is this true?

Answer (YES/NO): NO